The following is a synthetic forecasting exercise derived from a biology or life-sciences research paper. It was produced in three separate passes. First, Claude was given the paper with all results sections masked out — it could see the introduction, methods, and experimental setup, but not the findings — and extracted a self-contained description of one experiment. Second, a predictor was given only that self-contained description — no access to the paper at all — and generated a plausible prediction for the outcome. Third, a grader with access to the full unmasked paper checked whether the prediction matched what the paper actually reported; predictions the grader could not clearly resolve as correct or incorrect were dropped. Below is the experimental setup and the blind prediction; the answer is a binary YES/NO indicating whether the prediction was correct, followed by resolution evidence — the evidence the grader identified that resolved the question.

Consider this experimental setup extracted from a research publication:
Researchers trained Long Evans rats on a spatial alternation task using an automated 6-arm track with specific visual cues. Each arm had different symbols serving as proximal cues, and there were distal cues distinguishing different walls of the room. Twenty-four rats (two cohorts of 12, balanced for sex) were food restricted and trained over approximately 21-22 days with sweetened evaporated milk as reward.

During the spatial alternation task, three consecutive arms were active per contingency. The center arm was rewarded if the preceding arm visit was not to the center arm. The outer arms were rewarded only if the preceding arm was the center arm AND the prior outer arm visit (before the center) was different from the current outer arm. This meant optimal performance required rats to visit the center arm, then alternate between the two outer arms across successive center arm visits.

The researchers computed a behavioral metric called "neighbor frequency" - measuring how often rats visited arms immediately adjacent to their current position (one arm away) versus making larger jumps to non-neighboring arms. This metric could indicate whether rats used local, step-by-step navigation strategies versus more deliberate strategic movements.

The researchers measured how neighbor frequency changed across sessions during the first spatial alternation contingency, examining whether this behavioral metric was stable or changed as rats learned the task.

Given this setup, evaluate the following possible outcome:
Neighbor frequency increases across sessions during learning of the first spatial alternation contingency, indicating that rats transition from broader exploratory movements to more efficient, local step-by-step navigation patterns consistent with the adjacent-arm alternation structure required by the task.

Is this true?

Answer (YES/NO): NO